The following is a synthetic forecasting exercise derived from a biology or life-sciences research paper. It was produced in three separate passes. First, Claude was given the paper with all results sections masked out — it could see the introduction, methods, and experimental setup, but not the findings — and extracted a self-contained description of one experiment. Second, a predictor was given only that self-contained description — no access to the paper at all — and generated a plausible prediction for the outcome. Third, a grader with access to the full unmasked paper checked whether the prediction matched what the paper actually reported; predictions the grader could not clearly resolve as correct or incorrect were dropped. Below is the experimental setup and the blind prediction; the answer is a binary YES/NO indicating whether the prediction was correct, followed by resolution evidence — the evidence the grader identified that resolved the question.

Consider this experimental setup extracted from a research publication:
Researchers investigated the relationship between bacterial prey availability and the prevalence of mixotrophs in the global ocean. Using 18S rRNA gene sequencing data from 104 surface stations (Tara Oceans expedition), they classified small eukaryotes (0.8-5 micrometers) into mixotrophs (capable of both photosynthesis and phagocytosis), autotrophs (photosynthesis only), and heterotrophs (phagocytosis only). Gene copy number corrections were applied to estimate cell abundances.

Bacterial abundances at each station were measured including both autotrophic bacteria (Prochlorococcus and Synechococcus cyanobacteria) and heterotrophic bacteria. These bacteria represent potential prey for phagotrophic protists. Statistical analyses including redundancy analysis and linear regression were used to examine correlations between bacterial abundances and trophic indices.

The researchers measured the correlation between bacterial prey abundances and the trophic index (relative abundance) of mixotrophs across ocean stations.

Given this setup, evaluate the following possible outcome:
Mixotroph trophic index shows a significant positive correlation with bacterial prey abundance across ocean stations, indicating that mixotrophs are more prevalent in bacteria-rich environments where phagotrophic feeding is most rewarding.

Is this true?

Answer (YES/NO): NO